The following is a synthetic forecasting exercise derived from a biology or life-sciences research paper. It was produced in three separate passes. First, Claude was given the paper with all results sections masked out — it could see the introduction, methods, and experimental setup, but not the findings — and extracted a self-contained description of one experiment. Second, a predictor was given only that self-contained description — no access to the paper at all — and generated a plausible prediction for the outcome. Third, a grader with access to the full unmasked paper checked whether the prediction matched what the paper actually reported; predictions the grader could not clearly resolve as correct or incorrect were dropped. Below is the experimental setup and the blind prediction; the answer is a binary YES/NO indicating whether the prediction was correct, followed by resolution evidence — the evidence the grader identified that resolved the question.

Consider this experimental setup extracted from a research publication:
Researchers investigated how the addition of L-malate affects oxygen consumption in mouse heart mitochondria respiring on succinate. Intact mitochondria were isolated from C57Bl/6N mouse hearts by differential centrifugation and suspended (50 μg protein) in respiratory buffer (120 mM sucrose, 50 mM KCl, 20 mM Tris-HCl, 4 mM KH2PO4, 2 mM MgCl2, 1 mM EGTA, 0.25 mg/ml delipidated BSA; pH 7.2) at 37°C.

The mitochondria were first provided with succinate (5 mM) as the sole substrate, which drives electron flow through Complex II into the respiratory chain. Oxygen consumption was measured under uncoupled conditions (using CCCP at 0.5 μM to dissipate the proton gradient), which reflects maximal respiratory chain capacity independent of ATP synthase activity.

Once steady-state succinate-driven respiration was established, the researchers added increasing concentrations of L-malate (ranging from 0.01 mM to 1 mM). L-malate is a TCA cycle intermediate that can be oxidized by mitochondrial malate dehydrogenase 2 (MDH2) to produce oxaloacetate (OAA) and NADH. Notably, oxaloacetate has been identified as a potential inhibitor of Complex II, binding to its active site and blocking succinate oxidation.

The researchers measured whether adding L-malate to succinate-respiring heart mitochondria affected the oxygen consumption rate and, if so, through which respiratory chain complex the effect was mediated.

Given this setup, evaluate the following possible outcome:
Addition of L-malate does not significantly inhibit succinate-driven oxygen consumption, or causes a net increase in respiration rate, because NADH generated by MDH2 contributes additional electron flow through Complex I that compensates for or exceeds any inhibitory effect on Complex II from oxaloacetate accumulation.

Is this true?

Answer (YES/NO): NO